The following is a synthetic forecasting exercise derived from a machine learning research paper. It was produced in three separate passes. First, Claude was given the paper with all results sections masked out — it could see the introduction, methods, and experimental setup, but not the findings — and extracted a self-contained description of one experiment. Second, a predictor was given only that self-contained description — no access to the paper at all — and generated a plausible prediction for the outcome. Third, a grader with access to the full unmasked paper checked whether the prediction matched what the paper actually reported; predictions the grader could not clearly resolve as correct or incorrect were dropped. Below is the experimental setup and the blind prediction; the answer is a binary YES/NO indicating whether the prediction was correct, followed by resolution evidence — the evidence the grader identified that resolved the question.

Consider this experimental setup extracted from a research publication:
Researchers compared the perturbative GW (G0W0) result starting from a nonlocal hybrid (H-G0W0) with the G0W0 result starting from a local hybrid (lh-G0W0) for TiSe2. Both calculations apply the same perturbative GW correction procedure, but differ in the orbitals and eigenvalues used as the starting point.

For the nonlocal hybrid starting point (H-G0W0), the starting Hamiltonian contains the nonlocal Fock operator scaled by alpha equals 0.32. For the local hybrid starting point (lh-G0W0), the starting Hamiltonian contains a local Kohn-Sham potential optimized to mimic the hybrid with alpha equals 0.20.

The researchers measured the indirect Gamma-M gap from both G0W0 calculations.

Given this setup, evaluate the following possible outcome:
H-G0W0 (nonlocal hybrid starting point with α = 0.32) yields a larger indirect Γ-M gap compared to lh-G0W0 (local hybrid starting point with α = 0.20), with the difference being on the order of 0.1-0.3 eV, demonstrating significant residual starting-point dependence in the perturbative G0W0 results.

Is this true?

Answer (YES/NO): NO